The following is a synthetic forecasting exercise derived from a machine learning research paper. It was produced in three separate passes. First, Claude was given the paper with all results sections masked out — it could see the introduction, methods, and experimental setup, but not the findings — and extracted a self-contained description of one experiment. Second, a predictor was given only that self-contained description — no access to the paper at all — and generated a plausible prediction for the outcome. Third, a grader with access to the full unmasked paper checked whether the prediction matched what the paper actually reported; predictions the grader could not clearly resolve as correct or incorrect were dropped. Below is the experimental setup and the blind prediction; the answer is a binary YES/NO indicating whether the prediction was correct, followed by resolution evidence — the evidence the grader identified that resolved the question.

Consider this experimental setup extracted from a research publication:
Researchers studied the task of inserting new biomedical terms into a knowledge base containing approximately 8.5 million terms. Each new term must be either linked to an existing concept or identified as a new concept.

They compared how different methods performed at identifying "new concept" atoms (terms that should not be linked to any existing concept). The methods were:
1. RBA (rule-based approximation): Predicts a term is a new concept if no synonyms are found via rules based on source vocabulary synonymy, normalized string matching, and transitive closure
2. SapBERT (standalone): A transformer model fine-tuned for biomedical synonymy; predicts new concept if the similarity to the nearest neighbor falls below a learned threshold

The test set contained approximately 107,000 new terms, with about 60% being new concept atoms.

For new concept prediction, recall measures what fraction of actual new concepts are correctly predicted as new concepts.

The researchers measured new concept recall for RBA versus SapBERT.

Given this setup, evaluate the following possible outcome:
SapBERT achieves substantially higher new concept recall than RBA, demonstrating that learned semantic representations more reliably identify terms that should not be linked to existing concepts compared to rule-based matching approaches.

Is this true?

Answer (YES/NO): NO